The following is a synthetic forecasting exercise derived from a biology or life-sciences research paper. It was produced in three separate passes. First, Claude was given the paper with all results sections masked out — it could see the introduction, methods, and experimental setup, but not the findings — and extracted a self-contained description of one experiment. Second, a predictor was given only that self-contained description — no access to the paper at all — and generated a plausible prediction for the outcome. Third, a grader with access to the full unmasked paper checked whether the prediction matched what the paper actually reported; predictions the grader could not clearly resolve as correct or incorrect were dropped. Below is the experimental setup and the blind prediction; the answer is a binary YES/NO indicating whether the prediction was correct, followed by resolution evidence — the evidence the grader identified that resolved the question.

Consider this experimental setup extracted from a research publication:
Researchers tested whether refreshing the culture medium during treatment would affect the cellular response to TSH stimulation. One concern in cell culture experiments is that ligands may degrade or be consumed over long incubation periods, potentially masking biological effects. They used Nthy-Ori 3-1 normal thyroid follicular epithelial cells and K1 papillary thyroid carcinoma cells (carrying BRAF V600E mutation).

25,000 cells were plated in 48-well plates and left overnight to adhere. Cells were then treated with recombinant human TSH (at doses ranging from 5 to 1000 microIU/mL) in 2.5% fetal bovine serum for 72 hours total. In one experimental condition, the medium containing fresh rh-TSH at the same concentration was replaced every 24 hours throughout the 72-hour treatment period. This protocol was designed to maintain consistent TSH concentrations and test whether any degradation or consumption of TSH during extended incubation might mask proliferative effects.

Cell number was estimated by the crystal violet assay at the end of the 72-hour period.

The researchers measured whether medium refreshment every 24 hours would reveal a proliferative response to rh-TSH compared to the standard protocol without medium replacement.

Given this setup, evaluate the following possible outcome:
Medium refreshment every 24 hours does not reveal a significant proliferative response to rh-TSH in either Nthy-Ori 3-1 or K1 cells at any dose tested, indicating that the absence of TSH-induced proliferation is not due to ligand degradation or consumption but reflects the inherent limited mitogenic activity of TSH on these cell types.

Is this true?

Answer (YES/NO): YES